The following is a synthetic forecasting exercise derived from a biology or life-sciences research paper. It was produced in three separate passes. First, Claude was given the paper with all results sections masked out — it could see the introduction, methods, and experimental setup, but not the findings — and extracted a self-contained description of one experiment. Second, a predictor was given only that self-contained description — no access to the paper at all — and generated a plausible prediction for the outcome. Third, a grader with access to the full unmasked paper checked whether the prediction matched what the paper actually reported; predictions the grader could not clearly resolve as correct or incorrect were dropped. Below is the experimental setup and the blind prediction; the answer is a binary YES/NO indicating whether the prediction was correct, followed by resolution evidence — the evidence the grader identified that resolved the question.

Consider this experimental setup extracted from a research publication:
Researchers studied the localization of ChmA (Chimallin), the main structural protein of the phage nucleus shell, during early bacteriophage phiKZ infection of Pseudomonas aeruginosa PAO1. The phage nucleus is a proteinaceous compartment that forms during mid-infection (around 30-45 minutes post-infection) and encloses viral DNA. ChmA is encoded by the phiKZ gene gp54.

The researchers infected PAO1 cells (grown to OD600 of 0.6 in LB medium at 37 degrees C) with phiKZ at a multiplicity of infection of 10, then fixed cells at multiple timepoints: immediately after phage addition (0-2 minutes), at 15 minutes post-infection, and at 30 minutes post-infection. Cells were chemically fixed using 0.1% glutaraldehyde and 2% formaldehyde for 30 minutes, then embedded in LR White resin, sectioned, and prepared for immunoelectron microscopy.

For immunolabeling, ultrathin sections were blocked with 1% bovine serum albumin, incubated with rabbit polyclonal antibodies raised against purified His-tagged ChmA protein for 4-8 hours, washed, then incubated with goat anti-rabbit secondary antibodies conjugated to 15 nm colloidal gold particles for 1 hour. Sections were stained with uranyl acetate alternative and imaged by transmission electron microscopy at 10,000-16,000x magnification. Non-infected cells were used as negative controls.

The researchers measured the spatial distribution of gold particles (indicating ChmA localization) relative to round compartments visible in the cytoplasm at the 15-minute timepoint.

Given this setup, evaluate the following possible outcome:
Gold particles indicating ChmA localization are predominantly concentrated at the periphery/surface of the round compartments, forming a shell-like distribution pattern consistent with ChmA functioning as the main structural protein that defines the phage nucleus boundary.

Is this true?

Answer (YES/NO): NO